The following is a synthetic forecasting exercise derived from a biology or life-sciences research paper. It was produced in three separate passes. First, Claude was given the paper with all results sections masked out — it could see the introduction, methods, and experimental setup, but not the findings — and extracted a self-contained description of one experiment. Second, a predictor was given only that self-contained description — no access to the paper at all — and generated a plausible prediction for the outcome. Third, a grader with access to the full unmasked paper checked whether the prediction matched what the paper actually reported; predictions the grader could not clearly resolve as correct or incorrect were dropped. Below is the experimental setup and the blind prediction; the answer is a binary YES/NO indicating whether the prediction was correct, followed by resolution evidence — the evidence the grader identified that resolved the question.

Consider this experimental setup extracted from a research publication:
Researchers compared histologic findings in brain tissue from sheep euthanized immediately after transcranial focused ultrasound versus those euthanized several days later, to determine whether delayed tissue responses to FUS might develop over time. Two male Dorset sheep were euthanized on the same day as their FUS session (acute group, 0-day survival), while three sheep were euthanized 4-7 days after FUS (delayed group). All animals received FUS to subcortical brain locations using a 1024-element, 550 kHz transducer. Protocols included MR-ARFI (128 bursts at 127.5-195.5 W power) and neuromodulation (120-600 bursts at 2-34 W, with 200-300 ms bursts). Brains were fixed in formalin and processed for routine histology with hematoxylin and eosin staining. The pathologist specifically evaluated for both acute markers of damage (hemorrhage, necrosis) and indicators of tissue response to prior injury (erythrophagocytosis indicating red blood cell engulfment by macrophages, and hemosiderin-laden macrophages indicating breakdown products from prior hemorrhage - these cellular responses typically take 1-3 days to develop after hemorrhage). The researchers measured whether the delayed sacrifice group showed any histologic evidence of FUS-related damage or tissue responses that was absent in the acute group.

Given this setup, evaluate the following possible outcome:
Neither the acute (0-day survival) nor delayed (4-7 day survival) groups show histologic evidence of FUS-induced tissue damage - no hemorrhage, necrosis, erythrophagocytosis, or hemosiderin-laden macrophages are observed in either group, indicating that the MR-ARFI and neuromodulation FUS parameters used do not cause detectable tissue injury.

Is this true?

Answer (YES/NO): YES